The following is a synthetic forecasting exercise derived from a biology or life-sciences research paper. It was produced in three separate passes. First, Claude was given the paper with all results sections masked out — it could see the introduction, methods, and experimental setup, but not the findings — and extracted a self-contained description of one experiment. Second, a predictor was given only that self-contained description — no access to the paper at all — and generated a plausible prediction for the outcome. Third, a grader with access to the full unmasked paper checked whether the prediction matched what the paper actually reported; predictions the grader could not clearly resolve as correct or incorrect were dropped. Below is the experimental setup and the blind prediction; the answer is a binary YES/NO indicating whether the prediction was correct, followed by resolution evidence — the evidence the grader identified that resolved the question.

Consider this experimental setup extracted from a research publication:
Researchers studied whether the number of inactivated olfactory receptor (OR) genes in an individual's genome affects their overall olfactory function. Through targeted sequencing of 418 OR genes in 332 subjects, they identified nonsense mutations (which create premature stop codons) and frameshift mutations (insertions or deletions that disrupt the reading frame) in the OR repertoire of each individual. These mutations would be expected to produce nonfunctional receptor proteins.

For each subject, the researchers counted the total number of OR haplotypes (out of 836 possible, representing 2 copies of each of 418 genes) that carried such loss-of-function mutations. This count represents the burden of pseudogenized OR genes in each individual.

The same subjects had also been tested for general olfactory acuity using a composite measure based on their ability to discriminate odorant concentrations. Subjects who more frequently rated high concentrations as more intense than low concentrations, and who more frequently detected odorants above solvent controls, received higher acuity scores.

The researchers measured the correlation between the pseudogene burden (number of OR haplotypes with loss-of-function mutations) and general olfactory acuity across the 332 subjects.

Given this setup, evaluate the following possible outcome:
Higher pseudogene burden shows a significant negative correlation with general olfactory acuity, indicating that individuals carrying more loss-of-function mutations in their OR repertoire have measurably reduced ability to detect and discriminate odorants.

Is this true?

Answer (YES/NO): NO